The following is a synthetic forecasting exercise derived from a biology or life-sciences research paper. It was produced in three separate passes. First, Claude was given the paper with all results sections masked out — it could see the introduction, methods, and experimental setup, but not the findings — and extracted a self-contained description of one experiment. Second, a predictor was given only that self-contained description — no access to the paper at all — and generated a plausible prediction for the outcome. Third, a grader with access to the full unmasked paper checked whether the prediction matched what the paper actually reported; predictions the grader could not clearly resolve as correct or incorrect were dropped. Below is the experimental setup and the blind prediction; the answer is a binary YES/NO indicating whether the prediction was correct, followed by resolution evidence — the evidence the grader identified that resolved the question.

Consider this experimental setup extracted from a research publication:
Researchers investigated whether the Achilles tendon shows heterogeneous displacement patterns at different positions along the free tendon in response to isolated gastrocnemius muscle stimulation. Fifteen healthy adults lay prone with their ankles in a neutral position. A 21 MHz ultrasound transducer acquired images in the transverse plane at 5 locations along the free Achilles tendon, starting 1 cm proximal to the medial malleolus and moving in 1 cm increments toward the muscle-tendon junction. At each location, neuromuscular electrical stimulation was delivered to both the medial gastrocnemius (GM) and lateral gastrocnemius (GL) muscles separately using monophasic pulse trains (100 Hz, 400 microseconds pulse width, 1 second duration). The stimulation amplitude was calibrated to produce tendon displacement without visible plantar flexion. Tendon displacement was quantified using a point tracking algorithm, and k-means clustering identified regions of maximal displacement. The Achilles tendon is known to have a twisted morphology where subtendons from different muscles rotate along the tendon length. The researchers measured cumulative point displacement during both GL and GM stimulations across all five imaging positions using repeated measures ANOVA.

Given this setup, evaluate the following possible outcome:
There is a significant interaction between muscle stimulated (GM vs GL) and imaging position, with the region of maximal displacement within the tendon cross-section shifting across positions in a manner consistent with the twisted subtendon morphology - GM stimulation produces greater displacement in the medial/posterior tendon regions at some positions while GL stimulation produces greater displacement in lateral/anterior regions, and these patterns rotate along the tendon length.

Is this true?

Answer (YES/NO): NO